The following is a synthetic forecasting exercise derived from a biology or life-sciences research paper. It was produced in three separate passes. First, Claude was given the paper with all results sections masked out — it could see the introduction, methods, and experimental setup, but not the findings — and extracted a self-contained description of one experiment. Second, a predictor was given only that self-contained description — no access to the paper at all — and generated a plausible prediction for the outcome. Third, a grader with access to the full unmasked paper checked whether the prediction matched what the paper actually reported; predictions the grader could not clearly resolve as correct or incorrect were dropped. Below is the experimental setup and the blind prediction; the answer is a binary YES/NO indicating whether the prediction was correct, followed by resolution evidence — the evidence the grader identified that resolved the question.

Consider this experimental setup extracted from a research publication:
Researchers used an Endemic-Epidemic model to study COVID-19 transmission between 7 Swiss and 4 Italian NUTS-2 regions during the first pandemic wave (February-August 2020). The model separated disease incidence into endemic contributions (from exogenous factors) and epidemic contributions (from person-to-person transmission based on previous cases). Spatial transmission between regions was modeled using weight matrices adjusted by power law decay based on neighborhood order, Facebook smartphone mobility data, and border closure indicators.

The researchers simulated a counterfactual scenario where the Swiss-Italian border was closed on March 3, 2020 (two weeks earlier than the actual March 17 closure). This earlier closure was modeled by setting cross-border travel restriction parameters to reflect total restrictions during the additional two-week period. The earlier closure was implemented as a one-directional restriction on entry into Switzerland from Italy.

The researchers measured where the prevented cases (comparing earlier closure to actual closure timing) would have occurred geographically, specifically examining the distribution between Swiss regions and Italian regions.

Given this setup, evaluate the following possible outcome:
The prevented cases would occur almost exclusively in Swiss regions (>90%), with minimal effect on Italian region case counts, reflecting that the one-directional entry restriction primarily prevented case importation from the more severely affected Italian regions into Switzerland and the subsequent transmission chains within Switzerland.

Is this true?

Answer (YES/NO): YES